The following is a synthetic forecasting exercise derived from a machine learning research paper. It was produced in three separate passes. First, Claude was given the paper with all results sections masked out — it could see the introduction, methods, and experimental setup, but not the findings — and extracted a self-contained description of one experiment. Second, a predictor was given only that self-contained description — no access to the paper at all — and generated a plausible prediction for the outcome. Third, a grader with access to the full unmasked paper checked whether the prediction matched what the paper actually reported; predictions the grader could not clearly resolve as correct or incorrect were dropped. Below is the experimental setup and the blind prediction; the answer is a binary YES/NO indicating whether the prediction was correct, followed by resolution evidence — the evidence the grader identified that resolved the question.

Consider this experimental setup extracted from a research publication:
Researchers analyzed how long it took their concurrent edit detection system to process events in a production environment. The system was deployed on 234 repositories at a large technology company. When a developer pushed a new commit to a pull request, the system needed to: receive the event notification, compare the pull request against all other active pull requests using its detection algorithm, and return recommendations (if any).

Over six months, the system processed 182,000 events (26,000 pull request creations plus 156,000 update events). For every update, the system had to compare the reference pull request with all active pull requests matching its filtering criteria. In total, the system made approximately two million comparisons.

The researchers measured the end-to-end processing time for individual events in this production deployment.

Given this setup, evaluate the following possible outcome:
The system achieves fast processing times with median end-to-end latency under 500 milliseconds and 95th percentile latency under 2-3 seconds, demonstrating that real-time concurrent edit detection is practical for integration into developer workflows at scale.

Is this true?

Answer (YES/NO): NO